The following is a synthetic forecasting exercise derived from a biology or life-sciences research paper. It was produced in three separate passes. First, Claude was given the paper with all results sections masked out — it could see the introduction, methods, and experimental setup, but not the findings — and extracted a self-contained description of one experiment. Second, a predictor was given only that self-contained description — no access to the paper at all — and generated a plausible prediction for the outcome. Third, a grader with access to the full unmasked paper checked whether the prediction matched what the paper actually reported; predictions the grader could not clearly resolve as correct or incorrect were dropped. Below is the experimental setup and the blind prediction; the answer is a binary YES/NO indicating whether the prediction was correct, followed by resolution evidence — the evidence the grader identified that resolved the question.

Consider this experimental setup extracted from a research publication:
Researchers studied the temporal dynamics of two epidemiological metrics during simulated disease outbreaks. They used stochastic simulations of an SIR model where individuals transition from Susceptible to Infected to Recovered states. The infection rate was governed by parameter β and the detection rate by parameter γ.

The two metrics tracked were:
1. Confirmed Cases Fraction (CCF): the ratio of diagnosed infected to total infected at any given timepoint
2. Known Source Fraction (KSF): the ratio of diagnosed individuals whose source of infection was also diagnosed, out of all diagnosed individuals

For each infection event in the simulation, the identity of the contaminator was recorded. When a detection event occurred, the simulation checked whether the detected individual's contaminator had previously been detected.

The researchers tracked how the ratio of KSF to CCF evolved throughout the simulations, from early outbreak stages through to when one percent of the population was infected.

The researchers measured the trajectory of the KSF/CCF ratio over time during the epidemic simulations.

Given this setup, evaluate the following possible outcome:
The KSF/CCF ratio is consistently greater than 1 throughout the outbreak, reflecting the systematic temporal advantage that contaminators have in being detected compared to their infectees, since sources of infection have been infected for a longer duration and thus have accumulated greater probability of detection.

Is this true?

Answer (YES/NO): NO